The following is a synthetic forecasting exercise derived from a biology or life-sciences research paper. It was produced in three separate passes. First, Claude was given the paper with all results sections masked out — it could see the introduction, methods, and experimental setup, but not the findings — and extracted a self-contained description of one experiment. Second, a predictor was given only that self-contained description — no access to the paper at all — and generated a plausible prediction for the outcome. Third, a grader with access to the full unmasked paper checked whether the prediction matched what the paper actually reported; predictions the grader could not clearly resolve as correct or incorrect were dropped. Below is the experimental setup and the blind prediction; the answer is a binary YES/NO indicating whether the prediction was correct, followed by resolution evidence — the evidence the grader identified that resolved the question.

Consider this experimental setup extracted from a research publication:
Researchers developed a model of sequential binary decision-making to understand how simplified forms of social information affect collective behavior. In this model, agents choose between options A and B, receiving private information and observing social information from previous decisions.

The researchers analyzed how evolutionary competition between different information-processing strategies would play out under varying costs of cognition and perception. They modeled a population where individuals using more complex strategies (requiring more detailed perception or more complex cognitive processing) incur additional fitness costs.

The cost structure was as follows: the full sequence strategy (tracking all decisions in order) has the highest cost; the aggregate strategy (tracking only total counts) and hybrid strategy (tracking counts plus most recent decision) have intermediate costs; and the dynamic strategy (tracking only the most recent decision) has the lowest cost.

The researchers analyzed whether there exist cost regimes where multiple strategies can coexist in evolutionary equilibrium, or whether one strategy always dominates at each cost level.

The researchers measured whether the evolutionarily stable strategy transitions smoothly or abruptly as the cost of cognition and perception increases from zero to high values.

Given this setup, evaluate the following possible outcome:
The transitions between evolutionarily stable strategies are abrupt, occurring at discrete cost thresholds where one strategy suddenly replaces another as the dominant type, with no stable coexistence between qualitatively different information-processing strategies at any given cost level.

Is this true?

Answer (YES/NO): NO